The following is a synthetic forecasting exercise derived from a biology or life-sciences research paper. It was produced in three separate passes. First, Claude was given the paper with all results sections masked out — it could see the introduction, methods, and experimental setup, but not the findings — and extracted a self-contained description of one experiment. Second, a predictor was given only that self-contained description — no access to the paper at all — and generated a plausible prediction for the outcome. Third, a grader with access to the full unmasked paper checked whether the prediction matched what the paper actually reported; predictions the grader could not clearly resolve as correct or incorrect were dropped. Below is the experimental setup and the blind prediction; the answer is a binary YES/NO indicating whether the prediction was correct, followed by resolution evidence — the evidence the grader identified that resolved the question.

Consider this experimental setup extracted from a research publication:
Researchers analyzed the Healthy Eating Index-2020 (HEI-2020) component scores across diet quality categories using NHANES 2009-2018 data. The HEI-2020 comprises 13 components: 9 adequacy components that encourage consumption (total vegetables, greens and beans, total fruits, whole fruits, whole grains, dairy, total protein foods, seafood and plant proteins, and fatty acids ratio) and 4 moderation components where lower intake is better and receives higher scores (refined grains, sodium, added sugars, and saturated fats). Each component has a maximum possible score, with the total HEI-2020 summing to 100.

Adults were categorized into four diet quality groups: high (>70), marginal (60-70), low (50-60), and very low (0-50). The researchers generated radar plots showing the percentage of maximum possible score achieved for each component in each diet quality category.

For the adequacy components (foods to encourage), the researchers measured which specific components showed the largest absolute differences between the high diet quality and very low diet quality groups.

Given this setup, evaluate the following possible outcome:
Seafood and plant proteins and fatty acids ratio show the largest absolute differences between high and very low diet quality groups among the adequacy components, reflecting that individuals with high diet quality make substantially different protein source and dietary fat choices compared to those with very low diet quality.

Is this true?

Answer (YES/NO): NO